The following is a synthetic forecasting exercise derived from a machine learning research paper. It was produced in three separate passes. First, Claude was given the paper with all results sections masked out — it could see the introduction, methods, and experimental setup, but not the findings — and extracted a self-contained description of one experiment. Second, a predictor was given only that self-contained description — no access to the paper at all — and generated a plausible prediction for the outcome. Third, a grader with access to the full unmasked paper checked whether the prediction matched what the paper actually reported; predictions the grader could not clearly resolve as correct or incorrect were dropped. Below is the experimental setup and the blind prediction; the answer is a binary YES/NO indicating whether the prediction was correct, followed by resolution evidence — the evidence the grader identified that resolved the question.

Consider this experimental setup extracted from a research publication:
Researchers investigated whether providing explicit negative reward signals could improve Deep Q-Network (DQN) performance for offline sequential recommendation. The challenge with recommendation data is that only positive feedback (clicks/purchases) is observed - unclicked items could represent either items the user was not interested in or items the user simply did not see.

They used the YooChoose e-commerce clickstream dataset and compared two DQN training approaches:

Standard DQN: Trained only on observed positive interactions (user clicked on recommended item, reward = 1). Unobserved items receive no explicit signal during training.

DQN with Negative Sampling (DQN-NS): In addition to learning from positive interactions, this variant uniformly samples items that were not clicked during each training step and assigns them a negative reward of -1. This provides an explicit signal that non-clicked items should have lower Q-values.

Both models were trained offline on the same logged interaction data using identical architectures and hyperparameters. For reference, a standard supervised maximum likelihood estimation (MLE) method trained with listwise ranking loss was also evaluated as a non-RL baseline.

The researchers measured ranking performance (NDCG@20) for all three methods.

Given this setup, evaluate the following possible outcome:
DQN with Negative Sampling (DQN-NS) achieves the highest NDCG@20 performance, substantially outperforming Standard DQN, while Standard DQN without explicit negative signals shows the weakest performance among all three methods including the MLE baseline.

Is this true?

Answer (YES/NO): NO